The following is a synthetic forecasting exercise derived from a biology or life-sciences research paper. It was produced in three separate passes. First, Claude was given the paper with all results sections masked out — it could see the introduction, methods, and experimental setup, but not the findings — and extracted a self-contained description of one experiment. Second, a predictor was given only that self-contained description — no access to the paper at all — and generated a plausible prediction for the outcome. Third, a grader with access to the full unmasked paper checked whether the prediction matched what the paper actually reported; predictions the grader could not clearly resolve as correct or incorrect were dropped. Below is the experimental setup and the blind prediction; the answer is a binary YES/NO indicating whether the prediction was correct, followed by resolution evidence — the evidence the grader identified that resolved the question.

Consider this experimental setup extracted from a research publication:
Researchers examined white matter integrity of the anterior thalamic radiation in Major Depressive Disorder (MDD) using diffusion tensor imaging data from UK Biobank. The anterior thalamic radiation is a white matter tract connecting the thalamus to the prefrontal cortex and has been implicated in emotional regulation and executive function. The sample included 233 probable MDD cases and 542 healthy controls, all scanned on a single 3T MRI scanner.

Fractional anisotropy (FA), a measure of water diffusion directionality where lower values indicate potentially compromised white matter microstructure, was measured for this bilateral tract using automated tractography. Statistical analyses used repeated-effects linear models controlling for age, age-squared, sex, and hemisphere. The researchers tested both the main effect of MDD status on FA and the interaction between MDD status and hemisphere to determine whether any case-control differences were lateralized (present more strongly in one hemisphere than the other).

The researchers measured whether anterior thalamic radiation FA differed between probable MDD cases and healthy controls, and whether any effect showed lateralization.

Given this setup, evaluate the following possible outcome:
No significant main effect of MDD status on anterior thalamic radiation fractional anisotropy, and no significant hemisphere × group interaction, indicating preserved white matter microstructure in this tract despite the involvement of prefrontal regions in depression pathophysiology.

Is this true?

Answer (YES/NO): YES